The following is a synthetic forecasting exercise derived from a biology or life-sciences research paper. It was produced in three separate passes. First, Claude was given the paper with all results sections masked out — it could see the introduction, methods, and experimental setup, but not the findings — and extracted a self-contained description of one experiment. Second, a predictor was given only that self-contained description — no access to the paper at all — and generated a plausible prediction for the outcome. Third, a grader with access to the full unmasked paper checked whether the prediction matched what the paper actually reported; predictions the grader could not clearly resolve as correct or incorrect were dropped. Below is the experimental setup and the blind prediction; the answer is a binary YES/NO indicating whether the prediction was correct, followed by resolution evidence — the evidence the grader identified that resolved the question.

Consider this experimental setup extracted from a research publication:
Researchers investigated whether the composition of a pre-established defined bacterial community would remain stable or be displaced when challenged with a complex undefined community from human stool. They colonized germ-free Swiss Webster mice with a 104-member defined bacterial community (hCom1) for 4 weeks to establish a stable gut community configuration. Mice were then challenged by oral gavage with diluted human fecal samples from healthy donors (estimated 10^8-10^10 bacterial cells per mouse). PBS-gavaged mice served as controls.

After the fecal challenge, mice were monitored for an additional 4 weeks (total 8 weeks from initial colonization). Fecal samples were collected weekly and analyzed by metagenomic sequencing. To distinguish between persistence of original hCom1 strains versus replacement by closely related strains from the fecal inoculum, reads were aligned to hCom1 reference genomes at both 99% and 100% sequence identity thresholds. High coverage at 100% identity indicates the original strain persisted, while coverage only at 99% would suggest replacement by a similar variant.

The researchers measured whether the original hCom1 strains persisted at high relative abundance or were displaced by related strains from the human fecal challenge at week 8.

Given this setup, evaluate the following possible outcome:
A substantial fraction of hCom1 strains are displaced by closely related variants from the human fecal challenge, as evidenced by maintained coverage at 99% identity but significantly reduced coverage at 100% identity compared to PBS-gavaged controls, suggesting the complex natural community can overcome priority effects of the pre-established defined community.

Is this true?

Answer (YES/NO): NO